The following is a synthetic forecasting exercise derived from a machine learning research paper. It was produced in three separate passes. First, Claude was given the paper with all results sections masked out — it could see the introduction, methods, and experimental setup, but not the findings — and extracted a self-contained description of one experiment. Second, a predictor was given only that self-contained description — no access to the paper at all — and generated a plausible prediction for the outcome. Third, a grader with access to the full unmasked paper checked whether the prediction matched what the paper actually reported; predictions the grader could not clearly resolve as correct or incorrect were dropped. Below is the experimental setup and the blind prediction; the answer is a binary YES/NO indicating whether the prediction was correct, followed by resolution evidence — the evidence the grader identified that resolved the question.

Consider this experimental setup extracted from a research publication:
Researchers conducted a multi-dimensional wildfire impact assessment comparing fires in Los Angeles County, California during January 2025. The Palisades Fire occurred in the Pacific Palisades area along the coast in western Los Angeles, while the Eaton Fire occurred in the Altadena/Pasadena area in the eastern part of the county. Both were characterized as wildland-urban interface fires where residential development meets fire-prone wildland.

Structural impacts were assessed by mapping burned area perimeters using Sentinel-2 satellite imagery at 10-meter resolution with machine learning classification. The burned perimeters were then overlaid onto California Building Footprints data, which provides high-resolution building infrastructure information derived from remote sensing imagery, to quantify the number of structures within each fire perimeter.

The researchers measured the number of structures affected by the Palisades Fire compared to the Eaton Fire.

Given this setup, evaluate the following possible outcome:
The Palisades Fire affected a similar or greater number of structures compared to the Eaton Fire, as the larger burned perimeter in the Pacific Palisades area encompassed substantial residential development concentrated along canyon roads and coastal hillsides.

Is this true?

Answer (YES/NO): NO